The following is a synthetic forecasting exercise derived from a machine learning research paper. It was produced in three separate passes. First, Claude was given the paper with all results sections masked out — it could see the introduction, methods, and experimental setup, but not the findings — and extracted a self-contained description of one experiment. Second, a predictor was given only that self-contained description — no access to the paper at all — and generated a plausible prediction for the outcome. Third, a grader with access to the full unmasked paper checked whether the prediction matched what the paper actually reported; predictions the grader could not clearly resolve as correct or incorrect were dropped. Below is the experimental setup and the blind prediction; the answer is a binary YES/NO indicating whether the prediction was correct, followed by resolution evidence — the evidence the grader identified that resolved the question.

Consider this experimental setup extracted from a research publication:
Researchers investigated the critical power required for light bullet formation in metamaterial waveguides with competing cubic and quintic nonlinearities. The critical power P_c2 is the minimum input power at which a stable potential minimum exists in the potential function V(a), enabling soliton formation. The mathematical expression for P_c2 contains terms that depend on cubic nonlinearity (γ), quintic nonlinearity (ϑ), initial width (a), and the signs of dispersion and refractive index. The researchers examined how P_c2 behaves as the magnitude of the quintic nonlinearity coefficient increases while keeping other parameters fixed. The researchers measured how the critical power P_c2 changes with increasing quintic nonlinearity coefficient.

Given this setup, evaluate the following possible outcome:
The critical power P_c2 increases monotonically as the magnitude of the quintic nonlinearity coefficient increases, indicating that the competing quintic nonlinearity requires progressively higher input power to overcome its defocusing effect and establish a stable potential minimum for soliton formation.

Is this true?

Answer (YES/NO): YES